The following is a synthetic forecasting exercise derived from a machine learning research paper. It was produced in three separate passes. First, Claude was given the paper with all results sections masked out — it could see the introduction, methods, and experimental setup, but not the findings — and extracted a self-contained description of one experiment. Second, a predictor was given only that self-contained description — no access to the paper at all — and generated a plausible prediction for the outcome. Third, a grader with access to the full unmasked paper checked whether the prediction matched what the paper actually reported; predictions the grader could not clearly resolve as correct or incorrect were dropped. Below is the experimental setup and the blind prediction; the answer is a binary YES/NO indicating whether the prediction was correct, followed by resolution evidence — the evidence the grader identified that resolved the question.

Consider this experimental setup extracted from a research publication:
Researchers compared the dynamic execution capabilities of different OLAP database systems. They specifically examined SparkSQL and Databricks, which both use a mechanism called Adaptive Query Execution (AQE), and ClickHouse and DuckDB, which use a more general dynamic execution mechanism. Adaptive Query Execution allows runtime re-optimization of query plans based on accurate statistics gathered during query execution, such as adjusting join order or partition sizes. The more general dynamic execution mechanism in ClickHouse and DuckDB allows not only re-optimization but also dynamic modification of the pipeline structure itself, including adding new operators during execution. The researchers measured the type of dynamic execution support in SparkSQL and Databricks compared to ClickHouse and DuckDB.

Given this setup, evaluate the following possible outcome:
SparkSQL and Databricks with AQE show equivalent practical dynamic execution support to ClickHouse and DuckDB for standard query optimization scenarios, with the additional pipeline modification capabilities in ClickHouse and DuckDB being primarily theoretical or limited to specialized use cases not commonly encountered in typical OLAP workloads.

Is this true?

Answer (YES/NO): NO